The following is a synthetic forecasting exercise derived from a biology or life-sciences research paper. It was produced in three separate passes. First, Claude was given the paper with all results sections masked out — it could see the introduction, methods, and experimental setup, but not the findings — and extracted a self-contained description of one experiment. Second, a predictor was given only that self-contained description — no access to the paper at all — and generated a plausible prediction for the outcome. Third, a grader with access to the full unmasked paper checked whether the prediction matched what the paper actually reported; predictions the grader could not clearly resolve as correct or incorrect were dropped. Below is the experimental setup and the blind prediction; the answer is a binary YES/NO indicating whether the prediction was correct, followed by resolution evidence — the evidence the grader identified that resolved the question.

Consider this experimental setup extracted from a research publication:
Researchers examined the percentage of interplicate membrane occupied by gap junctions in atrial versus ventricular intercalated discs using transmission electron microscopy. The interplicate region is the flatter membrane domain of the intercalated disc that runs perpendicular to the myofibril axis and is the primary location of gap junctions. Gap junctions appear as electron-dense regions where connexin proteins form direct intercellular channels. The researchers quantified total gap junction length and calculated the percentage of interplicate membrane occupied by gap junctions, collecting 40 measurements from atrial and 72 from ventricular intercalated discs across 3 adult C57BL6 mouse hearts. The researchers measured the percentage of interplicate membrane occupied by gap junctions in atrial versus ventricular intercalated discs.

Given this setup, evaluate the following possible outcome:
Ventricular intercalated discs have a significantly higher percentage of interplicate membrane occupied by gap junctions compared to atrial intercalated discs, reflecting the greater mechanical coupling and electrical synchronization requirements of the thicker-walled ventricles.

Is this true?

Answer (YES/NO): YES